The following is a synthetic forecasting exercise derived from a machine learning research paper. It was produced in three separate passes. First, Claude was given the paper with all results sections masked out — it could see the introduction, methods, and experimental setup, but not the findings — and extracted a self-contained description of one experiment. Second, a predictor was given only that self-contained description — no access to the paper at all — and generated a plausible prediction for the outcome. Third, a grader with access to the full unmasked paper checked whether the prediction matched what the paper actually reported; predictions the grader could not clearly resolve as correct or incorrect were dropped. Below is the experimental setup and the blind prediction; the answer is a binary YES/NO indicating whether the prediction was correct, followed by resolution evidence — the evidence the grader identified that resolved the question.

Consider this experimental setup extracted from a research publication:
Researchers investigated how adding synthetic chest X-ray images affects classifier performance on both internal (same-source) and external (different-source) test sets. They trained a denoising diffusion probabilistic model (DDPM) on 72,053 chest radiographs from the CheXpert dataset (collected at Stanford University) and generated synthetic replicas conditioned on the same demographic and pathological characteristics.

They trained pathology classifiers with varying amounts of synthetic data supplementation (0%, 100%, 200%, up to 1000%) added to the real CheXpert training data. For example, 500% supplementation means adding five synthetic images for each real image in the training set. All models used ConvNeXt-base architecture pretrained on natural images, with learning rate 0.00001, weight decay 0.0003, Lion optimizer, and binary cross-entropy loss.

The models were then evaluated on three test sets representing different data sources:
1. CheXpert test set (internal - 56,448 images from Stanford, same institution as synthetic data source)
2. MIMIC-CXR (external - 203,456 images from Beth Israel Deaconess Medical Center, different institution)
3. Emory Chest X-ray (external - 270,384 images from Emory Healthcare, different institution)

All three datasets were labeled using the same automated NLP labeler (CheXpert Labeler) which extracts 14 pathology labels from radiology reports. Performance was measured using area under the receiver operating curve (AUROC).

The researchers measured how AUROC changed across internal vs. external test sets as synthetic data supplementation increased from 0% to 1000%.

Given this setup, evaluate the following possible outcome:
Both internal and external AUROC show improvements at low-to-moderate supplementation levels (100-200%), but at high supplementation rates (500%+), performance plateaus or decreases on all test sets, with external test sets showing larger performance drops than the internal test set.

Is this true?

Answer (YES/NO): NO